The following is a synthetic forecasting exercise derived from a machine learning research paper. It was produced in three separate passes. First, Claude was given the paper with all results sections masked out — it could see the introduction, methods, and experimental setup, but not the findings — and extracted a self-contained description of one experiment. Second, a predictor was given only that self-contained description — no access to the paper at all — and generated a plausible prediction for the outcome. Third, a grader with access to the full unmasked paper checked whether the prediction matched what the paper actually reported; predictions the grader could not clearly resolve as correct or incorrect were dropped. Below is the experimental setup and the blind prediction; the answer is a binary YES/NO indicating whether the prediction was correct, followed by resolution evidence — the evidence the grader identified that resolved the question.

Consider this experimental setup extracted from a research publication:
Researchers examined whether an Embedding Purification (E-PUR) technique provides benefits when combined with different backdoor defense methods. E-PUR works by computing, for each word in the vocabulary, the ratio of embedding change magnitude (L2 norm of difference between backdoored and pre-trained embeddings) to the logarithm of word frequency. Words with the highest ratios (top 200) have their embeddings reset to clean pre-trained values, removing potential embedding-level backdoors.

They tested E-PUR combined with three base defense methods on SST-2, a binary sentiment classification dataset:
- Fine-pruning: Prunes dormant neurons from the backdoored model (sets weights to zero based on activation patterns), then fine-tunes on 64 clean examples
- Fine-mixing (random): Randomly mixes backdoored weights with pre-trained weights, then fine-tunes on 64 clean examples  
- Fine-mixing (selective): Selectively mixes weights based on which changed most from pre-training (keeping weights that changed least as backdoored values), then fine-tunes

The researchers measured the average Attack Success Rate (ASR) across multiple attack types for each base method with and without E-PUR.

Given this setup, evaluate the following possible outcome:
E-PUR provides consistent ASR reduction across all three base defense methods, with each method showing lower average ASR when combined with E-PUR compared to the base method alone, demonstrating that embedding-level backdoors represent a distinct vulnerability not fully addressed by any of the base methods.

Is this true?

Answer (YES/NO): YES